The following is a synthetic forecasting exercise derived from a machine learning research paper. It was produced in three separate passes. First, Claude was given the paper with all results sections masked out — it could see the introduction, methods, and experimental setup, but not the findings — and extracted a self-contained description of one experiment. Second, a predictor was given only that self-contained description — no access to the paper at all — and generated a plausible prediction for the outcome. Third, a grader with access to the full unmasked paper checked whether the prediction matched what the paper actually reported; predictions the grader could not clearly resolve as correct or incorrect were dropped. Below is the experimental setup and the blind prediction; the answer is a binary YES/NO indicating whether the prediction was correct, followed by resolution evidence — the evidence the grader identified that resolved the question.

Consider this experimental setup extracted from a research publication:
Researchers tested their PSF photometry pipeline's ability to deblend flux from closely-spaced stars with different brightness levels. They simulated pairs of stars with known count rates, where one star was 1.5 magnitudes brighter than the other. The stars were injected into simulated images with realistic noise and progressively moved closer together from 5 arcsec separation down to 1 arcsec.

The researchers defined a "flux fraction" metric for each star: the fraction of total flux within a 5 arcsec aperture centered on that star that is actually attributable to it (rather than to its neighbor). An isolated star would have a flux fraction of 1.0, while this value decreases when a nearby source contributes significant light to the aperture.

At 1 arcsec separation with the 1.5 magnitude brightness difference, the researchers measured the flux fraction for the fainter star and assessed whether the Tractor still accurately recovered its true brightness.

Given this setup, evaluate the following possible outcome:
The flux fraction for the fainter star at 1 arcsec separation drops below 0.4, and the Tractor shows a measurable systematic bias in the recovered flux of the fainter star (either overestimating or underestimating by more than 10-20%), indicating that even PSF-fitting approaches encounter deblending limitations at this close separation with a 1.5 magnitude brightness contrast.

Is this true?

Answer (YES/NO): YES